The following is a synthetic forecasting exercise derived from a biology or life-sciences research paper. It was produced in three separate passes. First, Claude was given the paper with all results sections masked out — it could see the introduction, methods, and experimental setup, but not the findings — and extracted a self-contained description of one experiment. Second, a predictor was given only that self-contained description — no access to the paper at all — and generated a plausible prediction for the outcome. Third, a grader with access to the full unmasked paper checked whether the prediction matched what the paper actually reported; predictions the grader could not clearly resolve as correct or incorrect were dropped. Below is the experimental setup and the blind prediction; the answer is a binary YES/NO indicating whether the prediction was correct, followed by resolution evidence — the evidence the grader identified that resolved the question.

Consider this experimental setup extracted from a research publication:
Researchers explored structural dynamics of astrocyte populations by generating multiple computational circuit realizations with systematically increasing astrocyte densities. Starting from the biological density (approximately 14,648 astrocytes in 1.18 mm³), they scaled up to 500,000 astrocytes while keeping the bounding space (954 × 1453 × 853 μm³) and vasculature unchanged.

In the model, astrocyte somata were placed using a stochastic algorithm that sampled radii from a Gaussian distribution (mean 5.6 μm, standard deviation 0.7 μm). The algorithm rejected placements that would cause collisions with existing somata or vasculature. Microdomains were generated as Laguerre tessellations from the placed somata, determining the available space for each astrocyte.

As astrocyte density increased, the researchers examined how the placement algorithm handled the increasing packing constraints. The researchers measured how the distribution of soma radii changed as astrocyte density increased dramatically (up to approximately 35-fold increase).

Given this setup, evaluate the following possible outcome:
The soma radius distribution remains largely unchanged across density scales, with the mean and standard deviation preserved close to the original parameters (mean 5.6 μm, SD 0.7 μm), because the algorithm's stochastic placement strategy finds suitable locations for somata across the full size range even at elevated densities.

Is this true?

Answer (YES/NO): NO